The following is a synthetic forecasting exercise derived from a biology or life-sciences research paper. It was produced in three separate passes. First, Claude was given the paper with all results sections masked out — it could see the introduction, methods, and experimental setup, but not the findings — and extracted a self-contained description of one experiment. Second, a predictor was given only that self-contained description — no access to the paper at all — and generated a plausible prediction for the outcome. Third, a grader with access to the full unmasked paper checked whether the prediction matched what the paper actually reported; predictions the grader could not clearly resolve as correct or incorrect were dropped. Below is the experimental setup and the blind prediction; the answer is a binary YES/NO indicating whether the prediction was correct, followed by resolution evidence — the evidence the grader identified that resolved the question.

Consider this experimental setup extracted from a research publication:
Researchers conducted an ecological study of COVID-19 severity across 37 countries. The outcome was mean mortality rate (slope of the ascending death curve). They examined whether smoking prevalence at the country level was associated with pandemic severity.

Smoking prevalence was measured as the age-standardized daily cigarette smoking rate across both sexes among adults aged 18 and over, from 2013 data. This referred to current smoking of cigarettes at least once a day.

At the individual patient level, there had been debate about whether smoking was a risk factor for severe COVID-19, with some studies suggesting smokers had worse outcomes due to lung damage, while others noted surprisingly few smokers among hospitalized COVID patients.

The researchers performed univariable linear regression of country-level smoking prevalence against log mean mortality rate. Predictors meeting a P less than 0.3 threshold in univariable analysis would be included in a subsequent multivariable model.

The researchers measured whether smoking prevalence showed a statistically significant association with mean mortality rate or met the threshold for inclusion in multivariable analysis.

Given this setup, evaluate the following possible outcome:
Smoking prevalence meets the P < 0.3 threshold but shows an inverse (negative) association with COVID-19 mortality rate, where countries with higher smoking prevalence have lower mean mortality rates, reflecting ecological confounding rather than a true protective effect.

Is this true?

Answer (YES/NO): NO